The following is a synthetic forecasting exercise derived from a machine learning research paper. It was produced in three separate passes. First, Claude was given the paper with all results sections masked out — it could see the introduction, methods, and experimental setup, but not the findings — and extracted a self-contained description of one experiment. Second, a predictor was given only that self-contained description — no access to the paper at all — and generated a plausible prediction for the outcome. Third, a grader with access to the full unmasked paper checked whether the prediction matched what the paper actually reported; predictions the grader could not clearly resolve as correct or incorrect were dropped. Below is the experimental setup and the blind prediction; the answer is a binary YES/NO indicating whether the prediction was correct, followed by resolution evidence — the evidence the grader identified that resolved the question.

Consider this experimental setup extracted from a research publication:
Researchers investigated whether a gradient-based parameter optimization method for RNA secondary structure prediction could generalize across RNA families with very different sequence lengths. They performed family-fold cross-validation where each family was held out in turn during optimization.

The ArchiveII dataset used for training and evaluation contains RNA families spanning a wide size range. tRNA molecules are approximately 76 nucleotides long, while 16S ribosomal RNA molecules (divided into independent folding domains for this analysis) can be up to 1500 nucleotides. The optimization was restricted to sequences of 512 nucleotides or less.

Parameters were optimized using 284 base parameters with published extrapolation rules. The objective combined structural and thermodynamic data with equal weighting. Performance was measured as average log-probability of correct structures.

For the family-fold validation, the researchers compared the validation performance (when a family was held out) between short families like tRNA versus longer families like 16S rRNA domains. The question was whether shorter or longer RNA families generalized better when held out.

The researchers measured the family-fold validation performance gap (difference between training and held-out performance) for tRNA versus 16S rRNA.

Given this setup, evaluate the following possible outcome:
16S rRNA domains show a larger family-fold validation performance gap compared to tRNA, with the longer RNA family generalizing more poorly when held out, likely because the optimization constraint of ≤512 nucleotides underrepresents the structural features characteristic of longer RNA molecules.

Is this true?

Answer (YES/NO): YES